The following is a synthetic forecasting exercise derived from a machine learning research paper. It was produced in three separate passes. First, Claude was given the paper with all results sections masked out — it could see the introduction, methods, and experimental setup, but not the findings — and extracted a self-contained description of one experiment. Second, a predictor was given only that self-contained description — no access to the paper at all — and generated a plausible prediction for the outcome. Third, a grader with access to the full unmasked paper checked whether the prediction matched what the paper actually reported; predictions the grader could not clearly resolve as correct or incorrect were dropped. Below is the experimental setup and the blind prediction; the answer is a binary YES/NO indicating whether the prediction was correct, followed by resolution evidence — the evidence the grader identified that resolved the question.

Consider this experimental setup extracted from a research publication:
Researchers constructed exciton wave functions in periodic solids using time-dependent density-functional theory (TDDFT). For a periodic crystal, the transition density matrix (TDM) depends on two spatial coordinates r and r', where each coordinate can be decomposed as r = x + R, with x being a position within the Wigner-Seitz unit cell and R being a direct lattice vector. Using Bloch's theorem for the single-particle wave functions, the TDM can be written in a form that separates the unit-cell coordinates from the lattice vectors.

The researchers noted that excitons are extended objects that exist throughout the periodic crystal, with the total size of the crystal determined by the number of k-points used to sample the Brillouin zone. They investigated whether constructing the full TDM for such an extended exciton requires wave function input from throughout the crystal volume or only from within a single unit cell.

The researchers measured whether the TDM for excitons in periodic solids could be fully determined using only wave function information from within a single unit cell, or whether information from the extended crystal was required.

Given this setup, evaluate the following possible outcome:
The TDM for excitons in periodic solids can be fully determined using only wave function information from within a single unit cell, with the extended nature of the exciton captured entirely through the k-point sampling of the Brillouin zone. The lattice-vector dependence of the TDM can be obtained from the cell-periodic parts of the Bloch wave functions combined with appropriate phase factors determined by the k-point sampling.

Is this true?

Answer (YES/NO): YES